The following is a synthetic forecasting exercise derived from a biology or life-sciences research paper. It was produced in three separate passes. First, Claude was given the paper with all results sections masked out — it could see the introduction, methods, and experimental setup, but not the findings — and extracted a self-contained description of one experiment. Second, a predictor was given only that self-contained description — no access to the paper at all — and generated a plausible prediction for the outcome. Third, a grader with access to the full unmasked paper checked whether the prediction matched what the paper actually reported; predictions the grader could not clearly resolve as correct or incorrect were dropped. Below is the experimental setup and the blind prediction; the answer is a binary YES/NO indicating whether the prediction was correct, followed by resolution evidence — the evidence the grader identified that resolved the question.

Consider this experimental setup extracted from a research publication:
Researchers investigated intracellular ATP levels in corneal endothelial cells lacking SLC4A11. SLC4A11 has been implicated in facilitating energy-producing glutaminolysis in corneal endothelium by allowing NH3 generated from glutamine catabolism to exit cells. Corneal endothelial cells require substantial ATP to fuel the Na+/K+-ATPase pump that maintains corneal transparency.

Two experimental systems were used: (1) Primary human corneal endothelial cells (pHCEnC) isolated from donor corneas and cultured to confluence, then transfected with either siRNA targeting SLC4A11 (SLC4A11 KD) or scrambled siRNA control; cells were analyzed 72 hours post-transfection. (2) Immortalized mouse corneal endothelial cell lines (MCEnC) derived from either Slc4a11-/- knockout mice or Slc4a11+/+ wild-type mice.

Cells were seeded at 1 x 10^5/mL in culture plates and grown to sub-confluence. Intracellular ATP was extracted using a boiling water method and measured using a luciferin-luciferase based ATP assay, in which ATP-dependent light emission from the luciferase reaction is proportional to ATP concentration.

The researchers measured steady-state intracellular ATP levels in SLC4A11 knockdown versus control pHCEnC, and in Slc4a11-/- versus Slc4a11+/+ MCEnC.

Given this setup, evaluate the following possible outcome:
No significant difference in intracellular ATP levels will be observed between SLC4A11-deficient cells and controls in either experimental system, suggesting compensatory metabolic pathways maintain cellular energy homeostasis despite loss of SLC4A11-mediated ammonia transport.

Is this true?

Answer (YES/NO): NO